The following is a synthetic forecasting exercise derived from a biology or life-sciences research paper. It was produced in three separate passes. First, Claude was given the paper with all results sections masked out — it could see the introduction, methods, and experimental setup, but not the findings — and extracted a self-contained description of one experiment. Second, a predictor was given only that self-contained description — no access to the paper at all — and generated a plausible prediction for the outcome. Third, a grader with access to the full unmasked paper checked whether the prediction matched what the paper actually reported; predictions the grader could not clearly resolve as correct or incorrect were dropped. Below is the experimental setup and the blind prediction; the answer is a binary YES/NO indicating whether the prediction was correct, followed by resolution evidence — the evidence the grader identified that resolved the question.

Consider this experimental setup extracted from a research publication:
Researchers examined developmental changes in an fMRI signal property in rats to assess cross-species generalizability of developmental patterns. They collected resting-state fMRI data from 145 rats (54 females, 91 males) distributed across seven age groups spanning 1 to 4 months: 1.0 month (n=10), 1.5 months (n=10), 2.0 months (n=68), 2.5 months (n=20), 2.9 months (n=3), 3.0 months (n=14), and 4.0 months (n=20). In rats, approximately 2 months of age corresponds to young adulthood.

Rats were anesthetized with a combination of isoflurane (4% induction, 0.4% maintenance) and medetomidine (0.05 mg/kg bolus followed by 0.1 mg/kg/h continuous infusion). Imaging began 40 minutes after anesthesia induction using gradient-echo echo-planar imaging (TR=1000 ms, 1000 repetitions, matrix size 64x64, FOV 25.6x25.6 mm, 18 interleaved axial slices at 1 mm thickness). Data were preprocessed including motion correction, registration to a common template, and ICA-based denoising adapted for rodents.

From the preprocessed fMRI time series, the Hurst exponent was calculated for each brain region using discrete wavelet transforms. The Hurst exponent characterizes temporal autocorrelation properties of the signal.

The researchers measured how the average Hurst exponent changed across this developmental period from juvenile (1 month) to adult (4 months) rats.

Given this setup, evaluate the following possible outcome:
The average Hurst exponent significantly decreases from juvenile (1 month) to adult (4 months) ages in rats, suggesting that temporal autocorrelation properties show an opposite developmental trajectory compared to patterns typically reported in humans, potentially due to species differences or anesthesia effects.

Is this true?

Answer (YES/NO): NO